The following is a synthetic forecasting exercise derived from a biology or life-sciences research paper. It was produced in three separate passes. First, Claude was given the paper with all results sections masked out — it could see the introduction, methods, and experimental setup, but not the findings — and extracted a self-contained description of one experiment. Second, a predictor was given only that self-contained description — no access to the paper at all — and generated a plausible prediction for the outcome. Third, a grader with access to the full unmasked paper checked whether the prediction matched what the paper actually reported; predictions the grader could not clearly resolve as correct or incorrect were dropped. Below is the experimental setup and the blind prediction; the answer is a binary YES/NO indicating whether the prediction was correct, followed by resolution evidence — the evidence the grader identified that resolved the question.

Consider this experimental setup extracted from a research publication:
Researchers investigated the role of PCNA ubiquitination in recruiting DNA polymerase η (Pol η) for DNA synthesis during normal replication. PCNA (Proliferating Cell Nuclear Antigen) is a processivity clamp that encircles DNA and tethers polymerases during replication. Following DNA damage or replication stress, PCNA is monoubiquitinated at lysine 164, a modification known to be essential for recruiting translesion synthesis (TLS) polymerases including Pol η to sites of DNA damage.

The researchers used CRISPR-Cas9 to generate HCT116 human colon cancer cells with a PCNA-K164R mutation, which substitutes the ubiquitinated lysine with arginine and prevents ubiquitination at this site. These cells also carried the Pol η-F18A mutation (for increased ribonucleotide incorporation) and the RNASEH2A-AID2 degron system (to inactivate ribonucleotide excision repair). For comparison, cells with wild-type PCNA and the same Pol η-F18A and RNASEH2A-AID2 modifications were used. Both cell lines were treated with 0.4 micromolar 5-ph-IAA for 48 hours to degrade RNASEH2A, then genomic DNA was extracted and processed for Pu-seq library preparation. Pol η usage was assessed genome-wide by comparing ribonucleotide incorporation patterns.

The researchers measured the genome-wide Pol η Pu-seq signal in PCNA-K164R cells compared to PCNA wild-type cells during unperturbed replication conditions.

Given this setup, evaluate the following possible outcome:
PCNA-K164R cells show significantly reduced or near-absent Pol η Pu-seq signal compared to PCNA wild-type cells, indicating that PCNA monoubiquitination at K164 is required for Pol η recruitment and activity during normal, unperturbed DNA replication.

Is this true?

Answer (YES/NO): NO